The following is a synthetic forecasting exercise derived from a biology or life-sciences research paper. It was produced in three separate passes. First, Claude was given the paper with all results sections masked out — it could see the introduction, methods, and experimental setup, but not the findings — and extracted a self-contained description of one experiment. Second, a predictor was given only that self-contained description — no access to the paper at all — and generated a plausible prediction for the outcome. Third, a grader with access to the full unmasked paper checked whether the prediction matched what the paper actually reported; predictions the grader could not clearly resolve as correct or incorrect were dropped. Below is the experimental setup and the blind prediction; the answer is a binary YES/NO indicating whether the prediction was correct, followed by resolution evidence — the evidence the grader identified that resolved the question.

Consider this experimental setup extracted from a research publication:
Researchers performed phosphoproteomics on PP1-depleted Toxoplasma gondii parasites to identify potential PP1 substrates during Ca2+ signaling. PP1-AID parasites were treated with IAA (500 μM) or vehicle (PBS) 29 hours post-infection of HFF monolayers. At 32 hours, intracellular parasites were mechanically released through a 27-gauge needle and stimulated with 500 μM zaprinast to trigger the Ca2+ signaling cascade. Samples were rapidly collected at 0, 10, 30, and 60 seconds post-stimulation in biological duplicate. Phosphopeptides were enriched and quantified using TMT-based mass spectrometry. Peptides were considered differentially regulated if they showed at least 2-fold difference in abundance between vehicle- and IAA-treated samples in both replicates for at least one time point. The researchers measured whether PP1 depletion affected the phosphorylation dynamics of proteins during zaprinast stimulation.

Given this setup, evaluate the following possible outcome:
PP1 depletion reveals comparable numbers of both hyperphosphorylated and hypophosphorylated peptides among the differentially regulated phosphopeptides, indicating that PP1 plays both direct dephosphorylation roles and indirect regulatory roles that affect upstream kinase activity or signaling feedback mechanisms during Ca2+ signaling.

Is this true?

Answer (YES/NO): NO